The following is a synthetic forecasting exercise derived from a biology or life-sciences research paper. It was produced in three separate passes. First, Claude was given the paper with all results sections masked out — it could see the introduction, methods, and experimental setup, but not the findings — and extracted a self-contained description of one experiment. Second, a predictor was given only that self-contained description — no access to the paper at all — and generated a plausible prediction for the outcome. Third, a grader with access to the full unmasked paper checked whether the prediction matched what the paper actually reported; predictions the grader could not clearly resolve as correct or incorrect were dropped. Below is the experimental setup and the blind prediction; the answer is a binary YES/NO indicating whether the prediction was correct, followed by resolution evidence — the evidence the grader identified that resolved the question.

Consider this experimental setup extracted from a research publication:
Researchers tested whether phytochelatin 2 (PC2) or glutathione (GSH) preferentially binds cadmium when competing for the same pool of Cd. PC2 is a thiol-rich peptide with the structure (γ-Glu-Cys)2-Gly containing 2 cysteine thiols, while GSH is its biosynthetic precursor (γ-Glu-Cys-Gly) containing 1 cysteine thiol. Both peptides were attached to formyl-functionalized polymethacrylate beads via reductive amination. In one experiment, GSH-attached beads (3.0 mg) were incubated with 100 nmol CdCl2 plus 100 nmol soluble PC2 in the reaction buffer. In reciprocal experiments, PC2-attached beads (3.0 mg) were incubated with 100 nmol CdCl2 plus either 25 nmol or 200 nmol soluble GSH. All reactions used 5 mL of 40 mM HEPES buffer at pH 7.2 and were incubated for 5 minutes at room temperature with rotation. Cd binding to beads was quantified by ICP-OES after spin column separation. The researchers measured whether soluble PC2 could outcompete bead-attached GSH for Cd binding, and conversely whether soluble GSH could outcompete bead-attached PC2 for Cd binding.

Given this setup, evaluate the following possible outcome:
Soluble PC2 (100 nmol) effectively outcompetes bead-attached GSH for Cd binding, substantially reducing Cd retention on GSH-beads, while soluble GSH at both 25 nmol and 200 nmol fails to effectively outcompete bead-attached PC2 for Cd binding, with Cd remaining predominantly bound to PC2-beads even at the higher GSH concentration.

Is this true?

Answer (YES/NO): YES